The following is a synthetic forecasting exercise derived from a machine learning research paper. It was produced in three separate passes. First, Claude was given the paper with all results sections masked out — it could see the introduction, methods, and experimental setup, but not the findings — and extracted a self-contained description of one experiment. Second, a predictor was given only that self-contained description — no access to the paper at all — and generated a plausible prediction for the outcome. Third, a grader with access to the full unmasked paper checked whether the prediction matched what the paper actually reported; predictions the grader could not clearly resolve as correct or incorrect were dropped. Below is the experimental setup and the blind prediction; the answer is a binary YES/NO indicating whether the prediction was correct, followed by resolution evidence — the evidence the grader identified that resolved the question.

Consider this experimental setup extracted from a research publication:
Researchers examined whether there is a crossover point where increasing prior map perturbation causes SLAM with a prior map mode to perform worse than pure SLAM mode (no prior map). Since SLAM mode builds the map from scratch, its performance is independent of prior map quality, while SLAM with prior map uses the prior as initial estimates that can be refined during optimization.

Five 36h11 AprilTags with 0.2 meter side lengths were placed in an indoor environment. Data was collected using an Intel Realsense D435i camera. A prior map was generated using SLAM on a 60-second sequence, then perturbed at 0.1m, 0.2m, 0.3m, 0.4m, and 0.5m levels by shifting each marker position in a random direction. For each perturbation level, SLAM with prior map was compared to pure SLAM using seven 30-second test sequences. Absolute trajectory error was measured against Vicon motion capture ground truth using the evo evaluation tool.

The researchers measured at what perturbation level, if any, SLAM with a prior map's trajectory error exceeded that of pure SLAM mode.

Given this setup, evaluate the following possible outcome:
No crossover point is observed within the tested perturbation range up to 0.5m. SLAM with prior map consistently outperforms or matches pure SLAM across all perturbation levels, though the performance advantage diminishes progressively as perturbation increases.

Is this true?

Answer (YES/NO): NO